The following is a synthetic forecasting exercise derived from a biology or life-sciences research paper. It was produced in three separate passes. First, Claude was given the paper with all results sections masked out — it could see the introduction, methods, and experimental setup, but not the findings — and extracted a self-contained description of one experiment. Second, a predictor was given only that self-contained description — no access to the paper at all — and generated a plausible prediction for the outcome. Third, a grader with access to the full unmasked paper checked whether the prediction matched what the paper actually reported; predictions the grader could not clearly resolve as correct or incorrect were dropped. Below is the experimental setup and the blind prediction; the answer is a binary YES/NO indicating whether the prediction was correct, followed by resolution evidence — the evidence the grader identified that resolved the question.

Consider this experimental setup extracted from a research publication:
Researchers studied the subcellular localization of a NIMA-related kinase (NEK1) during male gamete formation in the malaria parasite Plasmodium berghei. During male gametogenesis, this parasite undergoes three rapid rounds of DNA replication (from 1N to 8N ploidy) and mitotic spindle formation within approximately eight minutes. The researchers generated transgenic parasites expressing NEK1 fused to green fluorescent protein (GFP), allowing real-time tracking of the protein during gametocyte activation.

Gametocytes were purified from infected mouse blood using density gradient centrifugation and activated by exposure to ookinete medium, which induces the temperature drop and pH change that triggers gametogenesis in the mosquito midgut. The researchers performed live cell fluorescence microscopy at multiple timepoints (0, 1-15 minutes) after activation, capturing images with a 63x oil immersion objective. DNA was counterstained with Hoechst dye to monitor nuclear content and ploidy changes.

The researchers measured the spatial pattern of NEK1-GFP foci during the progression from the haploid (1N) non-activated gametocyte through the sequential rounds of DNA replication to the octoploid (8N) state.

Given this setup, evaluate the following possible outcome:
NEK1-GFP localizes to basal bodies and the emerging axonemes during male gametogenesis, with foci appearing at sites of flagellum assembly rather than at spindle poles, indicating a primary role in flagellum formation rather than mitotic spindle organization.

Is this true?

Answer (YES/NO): NO